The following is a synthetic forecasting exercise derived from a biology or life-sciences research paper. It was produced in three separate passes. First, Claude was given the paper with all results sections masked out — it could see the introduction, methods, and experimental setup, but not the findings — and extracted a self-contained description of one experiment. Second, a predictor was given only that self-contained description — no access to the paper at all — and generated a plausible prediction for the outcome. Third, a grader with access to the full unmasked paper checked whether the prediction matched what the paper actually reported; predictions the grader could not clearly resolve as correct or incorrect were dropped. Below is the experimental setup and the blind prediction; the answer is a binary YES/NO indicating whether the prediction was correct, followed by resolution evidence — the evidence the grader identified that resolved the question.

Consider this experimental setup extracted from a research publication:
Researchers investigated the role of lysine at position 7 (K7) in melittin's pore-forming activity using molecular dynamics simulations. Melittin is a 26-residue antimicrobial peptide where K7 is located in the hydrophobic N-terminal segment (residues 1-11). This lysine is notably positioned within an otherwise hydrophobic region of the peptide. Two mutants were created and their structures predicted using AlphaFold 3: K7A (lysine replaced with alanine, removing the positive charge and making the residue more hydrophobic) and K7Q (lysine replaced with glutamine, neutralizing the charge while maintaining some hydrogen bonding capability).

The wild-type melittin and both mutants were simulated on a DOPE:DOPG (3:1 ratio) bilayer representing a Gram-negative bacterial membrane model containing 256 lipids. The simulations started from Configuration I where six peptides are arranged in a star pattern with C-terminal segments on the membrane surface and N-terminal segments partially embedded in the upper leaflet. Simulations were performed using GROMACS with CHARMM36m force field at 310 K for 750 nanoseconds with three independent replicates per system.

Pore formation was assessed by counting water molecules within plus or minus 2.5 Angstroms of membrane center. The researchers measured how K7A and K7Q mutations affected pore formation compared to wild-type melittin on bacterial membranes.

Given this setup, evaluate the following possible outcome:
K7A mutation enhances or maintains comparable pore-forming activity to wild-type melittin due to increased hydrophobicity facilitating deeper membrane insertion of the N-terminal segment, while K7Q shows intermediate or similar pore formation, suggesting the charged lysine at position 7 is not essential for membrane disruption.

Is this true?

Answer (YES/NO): NO